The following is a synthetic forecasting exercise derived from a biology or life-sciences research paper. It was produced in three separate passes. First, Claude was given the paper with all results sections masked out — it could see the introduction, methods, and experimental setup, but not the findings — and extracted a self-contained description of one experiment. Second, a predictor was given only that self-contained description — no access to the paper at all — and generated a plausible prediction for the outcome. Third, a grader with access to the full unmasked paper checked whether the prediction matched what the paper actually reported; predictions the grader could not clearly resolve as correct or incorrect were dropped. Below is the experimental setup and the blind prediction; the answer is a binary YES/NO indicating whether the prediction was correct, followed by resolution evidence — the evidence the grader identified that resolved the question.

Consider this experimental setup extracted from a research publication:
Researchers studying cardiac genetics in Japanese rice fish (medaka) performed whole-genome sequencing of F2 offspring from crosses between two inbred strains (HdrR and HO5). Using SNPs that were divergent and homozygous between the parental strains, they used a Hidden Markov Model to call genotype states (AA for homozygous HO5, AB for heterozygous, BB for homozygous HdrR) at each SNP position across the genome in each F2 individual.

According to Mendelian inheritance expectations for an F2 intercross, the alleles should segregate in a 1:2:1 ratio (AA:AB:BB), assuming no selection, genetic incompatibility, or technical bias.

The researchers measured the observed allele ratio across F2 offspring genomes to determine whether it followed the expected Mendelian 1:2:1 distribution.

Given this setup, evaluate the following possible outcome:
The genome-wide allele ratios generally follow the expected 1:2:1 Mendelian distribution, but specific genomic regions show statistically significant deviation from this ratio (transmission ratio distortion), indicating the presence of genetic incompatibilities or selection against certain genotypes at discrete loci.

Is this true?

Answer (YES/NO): NO